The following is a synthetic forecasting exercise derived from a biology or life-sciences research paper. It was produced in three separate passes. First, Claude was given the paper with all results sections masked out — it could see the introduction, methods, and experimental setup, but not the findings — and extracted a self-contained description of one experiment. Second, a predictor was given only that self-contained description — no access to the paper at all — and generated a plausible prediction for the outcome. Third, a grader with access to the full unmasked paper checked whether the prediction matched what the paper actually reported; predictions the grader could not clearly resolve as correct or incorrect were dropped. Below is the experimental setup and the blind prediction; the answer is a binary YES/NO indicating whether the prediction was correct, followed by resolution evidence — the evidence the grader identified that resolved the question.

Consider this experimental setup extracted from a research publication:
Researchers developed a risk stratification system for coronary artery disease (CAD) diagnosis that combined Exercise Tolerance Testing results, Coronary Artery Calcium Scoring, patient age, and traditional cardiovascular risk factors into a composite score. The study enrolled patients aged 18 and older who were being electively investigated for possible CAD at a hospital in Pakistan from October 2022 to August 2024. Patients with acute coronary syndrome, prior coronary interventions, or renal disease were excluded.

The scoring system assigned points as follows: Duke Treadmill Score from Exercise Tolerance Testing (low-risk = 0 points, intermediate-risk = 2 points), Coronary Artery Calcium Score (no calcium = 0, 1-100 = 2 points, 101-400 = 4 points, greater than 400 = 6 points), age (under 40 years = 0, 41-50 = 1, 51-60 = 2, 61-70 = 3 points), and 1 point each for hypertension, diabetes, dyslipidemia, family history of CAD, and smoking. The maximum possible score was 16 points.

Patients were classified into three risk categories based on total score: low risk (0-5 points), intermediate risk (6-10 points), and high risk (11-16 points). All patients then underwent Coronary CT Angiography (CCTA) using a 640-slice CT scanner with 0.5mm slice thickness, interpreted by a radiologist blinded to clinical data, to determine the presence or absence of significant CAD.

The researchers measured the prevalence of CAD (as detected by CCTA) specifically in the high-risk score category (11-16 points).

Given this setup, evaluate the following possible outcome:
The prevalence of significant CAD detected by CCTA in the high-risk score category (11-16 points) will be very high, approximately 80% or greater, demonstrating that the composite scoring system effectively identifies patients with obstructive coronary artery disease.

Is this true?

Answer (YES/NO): YES